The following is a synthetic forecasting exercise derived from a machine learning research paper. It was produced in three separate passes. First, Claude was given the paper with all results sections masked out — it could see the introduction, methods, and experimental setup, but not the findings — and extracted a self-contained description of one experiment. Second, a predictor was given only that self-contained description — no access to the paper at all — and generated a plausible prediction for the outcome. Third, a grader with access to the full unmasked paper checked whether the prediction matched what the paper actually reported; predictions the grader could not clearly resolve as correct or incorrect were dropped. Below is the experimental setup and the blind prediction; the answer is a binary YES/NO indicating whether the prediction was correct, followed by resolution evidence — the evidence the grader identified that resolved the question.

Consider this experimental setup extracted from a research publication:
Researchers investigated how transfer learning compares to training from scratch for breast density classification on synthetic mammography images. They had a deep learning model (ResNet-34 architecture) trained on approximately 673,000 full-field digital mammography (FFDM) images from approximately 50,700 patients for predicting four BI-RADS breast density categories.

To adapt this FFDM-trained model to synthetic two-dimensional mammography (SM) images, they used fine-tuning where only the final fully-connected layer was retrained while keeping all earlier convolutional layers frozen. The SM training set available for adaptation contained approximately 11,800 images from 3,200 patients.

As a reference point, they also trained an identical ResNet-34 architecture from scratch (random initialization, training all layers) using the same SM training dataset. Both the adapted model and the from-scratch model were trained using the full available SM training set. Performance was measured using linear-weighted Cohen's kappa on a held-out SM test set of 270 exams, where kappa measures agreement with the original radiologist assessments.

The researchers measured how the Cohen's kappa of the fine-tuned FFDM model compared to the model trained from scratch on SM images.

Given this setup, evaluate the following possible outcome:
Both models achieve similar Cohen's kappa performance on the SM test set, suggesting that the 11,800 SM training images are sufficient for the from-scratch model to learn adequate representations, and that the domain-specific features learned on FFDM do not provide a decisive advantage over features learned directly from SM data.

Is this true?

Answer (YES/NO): NO